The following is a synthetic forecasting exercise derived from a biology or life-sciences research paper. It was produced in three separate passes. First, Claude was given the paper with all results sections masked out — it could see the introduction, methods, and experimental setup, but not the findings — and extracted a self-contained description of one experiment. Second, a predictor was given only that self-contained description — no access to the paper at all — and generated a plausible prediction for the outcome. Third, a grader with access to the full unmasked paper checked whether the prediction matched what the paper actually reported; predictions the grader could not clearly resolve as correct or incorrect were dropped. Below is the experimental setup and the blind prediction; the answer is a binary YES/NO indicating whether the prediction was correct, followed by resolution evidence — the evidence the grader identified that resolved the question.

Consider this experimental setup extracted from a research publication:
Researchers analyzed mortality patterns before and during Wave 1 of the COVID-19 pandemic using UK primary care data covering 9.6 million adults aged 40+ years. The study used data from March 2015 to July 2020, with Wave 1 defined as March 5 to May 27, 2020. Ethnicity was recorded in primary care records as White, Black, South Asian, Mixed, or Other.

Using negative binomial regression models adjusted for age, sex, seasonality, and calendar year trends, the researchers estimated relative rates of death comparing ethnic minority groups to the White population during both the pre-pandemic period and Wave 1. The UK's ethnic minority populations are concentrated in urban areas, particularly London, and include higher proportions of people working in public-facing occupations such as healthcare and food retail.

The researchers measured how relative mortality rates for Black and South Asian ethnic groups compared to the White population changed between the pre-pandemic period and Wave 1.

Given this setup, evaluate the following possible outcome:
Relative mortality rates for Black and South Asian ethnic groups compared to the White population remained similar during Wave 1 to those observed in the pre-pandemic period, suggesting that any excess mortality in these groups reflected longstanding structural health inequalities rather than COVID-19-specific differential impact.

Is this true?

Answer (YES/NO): NO